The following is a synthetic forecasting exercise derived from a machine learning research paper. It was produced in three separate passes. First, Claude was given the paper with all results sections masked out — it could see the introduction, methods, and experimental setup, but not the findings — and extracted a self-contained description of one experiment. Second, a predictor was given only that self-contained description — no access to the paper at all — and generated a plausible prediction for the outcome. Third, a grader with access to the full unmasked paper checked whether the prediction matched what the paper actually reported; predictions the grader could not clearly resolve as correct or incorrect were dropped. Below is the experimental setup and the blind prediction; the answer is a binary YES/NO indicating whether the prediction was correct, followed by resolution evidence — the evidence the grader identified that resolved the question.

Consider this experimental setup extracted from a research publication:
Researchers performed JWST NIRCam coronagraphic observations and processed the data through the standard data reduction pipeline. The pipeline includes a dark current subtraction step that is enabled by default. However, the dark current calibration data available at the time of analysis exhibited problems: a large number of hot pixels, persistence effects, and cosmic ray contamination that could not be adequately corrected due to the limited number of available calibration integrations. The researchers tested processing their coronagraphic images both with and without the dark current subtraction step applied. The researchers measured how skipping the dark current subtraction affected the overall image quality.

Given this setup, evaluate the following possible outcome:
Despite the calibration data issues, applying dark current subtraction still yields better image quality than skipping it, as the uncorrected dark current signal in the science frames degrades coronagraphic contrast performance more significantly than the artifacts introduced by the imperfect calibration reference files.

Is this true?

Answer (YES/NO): NO